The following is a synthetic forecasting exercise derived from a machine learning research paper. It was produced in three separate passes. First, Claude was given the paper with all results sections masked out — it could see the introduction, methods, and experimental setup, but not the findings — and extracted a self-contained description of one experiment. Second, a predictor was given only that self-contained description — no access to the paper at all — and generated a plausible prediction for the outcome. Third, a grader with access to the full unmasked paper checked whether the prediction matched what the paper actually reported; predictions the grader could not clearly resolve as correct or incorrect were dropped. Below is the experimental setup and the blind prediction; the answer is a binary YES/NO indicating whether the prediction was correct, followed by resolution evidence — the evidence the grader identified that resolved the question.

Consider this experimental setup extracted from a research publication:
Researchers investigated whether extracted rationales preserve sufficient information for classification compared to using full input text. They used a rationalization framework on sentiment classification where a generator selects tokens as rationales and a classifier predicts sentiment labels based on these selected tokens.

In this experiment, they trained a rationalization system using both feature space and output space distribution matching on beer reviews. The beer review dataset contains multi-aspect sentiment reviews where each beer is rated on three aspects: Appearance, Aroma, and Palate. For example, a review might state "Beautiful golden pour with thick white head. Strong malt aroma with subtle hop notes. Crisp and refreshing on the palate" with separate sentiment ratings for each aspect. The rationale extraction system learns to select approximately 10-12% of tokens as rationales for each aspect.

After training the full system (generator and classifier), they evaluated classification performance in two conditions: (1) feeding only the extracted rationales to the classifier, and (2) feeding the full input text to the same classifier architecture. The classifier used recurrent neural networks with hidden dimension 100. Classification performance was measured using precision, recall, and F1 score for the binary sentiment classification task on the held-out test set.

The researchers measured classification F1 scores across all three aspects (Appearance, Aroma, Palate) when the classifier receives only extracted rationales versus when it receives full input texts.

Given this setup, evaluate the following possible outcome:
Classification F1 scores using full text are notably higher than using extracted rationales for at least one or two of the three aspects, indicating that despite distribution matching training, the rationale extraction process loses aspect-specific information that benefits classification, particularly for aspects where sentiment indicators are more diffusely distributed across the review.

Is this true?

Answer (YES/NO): NO